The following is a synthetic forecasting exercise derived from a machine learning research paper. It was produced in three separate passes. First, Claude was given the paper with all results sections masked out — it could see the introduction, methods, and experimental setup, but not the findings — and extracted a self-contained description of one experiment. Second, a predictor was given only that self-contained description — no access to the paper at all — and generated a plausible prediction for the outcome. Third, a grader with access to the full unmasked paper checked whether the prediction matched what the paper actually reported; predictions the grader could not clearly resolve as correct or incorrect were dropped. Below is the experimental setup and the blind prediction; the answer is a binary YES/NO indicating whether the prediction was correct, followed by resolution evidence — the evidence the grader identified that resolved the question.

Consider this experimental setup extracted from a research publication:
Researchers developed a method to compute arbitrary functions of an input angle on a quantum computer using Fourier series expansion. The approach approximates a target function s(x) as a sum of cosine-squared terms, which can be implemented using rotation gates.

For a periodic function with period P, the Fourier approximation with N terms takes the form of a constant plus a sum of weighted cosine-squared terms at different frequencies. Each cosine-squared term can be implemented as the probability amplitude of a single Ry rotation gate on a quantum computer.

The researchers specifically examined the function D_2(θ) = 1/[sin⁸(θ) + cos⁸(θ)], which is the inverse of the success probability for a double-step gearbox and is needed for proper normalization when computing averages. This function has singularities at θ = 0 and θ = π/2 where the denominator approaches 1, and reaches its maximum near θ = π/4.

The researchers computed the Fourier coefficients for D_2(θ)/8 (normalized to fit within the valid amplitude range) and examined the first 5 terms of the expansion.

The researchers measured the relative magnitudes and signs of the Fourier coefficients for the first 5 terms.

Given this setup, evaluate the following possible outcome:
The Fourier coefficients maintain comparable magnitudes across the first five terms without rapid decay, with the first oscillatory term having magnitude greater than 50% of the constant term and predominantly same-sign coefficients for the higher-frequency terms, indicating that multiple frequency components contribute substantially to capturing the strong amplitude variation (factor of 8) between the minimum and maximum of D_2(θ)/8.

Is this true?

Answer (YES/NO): NO